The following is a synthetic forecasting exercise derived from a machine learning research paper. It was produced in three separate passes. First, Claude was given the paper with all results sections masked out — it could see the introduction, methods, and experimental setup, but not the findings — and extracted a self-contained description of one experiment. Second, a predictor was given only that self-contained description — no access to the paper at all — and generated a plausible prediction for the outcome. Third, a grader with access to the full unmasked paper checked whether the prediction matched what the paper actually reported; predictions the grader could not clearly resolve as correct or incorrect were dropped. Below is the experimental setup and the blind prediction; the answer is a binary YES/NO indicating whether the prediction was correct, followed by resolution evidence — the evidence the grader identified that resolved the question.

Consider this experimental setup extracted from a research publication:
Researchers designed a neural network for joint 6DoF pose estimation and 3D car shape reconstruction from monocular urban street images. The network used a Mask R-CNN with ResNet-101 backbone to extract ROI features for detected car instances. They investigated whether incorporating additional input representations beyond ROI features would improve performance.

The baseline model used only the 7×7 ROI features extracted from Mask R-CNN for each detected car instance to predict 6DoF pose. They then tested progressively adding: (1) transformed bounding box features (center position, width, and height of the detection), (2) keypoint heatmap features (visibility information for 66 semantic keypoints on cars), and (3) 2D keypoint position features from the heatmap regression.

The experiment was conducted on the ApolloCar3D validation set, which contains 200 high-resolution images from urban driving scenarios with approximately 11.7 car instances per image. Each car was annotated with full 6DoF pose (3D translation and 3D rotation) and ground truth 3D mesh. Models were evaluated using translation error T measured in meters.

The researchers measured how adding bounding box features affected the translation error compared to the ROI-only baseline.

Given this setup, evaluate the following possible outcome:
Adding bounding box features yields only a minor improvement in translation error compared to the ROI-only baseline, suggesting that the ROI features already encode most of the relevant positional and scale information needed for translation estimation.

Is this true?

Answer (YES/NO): NO